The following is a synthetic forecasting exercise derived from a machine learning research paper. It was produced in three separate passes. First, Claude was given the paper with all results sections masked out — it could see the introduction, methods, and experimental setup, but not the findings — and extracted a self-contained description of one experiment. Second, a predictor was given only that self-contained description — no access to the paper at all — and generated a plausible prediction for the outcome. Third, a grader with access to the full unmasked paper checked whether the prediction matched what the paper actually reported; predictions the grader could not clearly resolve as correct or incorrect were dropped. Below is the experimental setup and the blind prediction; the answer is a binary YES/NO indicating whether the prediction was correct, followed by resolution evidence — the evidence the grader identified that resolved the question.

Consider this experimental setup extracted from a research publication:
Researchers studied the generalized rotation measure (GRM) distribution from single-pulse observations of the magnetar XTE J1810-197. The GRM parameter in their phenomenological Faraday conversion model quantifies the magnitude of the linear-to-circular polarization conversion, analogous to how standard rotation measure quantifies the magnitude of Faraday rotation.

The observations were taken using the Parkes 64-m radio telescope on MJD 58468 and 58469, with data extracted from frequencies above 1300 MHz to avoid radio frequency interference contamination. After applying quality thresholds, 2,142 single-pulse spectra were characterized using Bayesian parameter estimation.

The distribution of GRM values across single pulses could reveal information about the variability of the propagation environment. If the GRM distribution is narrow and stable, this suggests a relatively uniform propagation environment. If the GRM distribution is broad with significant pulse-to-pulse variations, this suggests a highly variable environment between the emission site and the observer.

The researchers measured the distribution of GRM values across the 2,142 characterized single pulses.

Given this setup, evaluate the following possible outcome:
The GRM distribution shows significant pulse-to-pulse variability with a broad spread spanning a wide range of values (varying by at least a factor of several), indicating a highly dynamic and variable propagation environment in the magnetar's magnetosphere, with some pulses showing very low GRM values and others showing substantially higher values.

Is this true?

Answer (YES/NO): NO